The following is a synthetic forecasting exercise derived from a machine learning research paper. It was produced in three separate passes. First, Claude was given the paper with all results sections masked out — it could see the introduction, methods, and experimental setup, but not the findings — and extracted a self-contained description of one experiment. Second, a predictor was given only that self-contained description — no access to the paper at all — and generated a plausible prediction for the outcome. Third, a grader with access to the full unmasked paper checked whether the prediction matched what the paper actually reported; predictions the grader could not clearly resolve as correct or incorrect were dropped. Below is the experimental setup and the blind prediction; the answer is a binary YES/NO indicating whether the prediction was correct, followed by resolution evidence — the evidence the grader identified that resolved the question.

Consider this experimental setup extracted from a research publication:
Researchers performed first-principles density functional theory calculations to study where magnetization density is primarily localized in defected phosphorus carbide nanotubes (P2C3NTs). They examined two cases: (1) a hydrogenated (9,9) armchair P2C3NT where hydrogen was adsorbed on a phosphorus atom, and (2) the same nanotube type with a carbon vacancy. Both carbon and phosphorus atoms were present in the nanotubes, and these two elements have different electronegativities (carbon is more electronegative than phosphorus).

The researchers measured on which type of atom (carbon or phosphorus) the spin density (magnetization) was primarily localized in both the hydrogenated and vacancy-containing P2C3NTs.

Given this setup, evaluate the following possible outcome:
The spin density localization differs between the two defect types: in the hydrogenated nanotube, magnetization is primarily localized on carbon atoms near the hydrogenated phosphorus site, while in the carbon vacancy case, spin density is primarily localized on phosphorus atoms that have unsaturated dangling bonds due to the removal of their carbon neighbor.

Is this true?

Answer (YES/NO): NO